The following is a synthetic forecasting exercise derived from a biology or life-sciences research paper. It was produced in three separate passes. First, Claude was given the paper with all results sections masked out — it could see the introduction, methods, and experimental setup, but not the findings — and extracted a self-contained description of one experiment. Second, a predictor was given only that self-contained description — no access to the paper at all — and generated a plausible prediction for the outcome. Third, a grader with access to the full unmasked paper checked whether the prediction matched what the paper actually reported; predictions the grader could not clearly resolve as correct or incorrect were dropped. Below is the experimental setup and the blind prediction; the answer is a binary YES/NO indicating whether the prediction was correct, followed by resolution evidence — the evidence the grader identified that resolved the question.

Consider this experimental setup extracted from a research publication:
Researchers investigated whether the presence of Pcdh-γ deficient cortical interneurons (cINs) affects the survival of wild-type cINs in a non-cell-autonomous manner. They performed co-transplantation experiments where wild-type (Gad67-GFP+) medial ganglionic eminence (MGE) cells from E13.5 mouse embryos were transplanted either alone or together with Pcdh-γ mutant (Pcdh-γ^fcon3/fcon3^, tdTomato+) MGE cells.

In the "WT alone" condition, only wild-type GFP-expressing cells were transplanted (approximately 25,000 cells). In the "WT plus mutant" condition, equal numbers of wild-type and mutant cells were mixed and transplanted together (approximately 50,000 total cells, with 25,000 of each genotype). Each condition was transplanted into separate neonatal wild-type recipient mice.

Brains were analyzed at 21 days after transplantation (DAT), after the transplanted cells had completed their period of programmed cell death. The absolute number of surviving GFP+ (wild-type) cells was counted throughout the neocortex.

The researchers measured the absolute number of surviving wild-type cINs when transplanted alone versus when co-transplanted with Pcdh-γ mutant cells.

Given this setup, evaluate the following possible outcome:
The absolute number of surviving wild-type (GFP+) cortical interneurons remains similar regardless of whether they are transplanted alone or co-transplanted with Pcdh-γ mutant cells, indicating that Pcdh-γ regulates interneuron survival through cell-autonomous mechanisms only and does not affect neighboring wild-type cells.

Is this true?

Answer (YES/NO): NO